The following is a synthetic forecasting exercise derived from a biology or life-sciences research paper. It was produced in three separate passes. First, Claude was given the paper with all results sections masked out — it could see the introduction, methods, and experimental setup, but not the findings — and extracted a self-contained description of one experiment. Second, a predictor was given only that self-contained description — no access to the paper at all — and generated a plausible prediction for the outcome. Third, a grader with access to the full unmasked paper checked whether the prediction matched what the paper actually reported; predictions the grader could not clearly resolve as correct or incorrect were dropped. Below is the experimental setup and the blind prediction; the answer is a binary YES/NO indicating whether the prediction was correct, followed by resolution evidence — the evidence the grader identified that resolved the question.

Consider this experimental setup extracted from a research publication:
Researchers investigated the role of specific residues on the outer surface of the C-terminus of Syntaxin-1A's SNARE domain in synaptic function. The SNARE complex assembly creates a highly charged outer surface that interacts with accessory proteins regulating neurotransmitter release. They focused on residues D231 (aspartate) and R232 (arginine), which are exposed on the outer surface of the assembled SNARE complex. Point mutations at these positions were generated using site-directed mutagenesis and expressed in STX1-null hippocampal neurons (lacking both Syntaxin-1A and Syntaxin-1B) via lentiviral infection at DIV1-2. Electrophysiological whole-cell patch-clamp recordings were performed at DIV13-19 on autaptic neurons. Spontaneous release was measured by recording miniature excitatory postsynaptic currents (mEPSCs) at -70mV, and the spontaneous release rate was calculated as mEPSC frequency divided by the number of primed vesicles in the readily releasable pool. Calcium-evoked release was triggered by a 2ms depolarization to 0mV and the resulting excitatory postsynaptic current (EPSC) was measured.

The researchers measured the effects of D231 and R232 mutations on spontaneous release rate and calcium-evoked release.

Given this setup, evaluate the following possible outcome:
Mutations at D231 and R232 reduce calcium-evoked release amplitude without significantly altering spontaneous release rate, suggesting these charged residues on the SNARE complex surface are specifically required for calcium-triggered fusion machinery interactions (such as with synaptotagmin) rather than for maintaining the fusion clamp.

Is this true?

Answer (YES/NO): NO